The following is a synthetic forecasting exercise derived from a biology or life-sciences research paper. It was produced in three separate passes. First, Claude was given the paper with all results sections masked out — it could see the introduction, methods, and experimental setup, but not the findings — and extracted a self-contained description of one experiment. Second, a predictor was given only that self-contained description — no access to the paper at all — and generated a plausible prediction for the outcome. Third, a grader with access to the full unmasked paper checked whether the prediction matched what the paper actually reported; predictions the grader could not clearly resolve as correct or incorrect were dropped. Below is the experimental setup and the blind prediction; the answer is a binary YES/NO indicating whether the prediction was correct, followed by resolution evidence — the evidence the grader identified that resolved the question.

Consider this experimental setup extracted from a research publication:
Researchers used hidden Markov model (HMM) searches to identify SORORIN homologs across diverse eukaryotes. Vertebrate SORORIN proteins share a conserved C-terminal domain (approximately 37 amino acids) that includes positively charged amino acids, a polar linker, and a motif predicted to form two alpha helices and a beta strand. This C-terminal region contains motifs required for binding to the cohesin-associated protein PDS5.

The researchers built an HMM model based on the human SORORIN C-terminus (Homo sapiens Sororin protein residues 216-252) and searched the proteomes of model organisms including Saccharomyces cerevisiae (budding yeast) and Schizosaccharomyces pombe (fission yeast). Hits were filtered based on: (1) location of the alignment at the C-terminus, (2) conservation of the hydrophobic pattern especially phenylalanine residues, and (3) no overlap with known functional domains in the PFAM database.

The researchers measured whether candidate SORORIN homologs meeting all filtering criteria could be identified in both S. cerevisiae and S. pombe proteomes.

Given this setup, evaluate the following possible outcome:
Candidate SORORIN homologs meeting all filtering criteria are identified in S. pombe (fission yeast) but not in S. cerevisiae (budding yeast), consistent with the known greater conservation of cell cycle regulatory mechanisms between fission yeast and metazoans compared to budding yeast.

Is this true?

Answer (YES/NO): YES